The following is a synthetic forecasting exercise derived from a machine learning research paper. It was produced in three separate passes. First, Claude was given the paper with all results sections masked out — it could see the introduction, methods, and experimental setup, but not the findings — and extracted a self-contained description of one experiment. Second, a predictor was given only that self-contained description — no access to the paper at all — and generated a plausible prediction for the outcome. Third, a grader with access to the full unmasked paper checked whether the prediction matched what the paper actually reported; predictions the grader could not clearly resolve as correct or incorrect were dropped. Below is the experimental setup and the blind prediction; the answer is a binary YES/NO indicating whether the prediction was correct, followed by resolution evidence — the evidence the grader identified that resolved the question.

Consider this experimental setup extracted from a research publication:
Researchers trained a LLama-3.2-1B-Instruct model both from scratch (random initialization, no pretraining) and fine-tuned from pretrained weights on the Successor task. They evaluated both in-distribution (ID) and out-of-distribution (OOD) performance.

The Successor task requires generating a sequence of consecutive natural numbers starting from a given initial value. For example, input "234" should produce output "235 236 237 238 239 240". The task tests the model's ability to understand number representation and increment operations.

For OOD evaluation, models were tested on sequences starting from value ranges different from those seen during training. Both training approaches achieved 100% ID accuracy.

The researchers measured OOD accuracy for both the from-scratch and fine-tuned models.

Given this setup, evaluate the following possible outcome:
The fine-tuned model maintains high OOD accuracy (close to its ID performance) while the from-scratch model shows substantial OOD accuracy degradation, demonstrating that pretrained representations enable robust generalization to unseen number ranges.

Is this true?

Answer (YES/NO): NO